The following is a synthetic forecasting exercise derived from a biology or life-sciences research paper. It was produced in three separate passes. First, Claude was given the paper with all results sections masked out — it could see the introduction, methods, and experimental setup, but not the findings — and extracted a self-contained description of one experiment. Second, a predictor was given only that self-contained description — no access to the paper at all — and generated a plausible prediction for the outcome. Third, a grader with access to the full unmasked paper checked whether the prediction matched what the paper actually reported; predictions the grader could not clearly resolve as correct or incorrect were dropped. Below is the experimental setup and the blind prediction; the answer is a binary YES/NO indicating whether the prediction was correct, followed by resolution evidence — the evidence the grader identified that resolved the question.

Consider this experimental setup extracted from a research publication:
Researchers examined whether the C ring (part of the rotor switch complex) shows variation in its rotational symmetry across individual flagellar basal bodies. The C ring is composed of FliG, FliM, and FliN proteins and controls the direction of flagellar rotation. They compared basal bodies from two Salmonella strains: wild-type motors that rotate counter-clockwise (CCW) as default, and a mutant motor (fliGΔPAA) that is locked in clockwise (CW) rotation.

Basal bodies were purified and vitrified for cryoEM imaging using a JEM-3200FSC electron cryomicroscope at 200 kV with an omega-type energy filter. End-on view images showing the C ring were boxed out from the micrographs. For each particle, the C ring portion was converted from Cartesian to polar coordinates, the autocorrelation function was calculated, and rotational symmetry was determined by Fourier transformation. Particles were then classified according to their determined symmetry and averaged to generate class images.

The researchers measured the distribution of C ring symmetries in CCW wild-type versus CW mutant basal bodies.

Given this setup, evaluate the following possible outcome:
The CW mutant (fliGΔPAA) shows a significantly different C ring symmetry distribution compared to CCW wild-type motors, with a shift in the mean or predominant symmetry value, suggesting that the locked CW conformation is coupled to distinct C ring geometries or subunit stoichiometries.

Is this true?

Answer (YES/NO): NO